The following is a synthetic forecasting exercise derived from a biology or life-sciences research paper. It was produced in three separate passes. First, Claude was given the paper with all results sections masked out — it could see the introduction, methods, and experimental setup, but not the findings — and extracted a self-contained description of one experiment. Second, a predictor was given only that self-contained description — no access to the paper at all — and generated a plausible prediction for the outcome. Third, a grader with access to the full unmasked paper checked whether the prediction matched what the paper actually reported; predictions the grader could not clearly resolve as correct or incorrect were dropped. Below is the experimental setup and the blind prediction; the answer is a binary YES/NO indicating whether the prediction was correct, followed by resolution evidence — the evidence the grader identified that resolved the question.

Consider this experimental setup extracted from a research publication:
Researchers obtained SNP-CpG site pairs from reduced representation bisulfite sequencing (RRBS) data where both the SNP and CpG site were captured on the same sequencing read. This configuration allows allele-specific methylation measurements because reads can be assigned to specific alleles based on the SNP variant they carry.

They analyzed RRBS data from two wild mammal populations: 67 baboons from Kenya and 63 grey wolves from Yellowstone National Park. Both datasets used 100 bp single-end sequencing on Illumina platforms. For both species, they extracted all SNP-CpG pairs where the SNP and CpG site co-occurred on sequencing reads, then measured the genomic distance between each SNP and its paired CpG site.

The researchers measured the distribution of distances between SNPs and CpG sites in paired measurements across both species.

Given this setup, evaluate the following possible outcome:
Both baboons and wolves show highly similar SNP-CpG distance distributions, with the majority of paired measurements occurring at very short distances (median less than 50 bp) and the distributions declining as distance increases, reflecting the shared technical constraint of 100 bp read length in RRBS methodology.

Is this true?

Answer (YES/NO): YES